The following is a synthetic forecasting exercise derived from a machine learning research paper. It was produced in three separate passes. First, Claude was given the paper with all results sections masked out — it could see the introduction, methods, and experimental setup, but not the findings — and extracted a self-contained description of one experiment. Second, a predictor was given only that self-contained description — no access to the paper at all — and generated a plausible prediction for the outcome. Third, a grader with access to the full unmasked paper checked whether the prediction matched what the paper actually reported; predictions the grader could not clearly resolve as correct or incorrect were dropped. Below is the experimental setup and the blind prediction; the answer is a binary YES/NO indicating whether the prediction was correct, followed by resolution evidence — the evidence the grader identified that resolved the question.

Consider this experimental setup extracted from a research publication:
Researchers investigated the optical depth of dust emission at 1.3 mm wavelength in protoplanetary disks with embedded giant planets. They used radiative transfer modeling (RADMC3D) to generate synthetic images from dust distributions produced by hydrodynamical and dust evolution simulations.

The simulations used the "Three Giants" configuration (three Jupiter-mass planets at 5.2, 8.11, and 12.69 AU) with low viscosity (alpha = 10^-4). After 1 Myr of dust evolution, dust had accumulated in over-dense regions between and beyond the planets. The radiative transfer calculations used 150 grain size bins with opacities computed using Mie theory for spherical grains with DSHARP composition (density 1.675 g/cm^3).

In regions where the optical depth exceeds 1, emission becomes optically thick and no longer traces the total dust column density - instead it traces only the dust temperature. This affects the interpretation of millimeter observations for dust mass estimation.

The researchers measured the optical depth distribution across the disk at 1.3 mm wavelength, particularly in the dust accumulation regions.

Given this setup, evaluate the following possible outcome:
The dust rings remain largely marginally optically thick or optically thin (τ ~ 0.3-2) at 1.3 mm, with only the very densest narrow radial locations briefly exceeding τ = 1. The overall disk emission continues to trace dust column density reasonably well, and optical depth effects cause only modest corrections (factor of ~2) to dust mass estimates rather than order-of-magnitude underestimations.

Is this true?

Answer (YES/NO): NO